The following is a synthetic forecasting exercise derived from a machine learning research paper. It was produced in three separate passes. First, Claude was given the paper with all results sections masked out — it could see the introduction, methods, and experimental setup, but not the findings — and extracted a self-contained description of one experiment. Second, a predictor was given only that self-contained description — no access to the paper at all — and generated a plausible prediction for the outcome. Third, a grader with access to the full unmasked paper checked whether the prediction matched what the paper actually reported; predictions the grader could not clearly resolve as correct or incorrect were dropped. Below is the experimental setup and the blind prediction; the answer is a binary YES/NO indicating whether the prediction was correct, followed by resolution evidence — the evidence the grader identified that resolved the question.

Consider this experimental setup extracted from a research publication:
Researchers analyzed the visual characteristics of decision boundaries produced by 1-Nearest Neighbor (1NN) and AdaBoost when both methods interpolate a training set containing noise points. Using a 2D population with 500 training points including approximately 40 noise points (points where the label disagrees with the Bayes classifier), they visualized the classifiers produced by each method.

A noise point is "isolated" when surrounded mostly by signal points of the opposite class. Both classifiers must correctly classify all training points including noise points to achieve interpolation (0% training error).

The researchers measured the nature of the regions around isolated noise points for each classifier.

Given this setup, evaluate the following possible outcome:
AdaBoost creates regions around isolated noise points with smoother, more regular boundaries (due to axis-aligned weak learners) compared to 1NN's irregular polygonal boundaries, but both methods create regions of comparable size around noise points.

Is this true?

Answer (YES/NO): NO